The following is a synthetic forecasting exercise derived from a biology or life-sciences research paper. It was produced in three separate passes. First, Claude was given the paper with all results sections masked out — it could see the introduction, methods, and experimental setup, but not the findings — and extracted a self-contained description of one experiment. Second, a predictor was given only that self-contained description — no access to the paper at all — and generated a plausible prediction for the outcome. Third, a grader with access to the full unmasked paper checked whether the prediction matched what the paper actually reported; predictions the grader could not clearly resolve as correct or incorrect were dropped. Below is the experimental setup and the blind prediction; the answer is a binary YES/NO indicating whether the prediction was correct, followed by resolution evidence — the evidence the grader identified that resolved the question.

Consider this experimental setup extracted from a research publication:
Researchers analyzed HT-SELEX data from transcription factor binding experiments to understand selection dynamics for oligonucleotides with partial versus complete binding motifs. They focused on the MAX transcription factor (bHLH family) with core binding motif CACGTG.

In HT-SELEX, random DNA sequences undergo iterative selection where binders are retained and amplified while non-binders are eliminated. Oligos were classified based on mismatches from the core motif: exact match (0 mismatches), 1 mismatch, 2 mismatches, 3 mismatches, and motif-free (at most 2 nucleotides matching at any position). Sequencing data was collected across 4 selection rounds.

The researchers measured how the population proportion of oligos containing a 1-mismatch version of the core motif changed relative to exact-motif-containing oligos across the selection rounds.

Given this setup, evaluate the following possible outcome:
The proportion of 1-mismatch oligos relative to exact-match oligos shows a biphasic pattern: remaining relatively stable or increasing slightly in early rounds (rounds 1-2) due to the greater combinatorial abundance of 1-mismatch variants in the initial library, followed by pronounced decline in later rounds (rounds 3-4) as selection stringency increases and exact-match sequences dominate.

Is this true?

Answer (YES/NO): YES